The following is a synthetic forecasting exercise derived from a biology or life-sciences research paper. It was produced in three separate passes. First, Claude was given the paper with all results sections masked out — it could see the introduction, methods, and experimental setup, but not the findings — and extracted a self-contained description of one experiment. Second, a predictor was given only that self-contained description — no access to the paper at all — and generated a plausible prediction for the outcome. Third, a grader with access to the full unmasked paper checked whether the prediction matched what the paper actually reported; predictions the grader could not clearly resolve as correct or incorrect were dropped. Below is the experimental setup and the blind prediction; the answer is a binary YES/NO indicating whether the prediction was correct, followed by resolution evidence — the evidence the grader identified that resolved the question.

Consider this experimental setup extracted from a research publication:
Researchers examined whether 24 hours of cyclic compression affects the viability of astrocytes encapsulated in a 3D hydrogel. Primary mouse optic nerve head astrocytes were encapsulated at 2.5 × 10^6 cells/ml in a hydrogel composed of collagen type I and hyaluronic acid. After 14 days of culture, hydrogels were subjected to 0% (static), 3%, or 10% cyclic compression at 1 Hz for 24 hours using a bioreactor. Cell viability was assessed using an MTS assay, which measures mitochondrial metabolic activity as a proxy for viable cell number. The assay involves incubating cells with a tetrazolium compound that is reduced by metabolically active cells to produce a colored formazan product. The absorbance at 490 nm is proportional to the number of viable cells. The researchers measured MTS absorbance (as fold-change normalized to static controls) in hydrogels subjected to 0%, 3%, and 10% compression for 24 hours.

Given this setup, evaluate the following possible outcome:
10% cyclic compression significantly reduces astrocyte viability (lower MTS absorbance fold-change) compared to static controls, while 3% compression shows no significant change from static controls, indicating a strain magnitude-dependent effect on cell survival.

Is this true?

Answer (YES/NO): NO